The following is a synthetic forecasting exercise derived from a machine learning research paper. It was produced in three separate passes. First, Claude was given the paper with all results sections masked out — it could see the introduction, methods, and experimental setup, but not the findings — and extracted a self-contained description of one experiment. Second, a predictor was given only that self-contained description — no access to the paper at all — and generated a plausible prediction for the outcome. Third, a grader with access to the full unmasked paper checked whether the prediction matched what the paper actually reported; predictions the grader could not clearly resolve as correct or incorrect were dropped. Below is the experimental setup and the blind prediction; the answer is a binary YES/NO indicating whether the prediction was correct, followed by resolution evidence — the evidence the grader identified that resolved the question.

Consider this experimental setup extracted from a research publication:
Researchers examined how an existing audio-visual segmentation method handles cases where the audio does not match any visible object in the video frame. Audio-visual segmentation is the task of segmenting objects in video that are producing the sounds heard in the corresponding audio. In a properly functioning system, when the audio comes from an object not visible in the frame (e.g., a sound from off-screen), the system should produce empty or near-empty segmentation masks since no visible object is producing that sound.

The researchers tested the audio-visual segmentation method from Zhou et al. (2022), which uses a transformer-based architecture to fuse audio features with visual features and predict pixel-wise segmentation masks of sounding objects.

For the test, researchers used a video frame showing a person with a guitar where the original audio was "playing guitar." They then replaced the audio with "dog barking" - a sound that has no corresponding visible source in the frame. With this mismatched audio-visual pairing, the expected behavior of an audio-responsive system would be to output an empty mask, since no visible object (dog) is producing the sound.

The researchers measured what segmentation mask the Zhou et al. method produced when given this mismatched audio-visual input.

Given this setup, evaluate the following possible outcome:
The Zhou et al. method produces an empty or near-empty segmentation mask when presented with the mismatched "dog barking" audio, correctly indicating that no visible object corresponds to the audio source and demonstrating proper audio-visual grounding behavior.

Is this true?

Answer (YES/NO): NO